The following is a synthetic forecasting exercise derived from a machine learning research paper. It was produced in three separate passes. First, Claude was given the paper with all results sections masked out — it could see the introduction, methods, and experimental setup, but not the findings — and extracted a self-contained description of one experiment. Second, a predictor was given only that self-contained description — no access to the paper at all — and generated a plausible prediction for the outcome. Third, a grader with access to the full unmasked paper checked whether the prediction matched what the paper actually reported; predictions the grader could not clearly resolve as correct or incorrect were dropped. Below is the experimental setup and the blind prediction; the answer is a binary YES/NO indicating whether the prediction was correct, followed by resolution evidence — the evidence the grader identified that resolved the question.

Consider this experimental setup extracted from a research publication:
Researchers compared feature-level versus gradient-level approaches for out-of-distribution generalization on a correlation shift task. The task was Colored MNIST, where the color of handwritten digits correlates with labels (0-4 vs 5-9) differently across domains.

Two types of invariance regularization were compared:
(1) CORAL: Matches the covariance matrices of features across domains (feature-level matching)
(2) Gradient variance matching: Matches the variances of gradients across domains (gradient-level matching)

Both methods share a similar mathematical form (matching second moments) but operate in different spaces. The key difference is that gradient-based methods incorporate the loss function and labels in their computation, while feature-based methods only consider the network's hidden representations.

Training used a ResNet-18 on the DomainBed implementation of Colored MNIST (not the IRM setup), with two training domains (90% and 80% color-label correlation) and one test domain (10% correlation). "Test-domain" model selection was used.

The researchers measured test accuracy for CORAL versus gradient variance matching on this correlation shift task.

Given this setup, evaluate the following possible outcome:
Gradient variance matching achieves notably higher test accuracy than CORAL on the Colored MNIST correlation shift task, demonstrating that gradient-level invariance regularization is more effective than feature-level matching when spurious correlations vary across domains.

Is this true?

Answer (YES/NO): YES